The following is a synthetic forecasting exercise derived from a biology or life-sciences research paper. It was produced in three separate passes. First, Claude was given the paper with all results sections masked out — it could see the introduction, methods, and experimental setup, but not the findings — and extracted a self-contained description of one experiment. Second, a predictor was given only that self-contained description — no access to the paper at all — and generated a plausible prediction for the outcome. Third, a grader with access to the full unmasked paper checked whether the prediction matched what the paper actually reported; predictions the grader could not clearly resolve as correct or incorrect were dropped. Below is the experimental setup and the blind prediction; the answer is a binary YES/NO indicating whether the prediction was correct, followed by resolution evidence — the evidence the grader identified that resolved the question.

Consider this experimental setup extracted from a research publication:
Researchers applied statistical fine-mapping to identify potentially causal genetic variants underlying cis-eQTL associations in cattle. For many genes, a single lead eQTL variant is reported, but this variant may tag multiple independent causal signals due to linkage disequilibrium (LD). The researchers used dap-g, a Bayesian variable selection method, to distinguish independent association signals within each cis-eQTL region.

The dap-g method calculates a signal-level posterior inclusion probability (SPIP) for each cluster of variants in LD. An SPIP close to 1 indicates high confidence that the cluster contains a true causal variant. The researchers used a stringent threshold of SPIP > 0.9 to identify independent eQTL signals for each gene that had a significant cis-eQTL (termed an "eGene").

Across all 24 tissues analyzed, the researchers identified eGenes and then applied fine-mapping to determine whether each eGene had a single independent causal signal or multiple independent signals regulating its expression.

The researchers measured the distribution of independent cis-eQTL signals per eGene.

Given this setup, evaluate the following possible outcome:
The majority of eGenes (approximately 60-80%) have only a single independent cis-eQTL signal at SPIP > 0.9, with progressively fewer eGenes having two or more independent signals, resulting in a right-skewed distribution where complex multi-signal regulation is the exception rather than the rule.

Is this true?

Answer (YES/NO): NO